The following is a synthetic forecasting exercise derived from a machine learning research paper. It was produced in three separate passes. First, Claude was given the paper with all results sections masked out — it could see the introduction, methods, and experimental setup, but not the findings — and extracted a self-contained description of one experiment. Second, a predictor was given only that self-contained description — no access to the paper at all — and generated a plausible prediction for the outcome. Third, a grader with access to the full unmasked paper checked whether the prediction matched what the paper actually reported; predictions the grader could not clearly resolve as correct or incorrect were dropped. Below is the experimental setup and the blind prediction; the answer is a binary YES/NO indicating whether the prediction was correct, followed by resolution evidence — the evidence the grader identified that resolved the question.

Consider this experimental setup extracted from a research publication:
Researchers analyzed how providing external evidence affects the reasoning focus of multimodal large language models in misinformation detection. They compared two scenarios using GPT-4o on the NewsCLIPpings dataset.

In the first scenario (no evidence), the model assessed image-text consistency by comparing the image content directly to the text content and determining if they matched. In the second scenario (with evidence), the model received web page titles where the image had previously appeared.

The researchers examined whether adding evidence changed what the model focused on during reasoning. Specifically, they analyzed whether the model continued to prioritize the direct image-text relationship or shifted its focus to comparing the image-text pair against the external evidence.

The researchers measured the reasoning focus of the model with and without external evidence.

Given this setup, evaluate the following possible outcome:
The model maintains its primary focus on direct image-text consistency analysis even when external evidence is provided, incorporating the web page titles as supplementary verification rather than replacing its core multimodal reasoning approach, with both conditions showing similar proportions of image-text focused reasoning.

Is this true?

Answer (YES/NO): NO